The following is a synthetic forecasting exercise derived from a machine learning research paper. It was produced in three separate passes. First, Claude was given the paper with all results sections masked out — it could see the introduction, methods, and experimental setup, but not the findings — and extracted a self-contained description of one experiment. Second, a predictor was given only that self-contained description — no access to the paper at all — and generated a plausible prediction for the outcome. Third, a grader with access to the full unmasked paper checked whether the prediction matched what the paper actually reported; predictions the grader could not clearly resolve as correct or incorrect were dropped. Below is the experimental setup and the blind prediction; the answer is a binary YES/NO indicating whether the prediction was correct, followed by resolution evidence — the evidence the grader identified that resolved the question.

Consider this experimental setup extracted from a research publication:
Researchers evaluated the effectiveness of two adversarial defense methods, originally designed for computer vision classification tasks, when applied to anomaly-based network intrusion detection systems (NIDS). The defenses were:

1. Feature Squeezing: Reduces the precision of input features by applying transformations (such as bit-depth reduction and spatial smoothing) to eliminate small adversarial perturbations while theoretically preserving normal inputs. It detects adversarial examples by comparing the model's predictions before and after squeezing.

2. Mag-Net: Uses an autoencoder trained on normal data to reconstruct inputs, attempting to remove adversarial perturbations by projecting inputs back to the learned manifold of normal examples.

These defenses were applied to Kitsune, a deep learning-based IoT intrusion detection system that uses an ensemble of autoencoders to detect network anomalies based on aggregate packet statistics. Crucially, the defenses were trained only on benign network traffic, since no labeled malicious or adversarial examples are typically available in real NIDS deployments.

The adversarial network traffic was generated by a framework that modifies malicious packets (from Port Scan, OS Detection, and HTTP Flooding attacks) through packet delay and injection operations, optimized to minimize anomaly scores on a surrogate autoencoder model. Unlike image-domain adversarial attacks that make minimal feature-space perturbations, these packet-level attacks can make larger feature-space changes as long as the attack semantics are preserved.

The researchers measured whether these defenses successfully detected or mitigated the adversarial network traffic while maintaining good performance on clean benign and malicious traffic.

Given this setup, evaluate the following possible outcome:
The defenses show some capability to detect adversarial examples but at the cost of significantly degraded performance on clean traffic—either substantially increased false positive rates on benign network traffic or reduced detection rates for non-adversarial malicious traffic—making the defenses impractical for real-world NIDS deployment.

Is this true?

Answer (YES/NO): NO